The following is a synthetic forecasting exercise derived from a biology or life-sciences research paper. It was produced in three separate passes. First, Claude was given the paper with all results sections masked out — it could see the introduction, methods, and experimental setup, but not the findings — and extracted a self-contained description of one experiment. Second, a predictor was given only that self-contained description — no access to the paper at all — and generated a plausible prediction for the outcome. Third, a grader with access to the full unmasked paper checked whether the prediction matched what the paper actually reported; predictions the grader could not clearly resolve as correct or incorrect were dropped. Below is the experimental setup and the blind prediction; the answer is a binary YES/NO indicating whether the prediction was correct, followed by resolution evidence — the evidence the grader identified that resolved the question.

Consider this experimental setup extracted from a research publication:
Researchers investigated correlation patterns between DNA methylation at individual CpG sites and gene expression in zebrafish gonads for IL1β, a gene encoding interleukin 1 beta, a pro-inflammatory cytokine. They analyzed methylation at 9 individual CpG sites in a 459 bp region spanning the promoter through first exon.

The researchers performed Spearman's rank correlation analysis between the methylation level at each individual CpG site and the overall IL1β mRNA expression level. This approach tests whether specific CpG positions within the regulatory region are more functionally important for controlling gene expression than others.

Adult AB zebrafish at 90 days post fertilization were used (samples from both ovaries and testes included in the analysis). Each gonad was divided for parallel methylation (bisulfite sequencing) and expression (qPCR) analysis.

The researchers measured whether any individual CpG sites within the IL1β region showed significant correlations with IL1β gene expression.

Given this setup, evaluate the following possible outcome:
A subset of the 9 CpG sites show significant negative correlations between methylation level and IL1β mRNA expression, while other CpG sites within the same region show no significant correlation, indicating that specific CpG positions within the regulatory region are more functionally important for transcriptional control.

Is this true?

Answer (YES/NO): NO